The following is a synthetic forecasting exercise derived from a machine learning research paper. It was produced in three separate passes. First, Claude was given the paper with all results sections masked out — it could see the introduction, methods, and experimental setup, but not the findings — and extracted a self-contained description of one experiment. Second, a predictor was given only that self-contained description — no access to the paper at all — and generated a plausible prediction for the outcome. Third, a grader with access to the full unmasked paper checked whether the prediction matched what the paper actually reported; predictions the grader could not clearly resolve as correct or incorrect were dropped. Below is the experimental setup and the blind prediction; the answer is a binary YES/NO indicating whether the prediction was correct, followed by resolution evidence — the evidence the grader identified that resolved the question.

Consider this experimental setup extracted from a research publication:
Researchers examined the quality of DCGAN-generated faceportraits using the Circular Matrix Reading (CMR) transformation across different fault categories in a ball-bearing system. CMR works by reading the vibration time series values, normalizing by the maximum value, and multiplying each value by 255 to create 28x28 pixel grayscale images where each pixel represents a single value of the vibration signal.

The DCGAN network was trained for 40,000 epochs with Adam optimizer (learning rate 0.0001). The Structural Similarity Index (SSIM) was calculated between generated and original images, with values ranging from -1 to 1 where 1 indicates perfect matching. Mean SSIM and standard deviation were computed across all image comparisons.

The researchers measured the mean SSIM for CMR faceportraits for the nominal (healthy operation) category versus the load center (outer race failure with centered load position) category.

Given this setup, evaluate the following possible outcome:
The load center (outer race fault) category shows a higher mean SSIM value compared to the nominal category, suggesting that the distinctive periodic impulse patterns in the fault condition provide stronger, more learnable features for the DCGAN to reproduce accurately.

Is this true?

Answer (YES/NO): NO